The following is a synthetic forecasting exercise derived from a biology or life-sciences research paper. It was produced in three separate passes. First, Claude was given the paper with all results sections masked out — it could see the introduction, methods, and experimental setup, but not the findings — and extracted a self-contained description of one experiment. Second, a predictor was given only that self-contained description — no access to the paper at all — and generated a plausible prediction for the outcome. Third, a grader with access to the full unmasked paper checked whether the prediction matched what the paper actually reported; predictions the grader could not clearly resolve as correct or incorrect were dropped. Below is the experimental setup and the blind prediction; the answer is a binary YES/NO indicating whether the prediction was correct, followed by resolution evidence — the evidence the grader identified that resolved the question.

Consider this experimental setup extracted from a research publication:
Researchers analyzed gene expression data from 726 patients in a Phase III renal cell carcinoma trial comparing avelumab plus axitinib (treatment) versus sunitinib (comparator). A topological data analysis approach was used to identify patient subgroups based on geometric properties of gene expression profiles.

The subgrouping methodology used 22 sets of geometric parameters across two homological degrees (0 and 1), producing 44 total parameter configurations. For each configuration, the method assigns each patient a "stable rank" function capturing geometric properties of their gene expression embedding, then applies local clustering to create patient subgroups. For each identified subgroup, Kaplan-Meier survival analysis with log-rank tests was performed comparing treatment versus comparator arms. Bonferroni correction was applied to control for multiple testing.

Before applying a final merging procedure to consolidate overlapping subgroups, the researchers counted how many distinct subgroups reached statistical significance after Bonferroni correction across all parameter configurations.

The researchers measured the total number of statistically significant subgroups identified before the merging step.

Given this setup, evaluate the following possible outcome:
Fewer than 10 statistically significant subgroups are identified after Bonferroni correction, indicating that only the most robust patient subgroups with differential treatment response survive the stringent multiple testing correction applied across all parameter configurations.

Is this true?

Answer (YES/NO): YES